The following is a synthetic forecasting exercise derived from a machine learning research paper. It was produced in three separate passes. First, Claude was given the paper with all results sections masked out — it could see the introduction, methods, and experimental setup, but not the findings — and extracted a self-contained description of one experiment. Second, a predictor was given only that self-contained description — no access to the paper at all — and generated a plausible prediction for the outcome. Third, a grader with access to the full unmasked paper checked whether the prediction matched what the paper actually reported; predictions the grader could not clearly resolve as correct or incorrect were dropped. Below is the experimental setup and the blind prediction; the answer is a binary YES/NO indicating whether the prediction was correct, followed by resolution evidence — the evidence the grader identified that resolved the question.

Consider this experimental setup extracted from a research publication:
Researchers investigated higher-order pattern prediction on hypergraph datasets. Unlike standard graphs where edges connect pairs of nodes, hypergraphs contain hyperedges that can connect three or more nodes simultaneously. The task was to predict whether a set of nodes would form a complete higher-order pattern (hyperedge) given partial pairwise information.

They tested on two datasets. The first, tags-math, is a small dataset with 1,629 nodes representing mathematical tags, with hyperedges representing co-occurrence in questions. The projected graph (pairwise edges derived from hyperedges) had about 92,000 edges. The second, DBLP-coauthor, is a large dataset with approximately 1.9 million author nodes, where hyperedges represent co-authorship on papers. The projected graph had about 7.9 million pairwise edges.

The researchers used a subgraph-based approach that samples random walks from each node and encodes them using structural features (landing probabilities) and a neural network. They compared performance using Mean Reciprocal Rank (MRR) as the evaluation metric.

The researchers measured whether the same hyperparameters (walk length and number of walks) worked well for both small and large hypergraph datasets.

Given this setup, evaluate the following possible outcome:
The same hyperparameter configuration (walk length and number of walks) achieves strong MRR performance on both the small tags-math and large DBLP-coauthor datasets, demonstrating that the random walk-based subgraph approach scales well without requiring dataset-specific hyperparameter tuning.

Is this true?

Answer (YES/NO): NO